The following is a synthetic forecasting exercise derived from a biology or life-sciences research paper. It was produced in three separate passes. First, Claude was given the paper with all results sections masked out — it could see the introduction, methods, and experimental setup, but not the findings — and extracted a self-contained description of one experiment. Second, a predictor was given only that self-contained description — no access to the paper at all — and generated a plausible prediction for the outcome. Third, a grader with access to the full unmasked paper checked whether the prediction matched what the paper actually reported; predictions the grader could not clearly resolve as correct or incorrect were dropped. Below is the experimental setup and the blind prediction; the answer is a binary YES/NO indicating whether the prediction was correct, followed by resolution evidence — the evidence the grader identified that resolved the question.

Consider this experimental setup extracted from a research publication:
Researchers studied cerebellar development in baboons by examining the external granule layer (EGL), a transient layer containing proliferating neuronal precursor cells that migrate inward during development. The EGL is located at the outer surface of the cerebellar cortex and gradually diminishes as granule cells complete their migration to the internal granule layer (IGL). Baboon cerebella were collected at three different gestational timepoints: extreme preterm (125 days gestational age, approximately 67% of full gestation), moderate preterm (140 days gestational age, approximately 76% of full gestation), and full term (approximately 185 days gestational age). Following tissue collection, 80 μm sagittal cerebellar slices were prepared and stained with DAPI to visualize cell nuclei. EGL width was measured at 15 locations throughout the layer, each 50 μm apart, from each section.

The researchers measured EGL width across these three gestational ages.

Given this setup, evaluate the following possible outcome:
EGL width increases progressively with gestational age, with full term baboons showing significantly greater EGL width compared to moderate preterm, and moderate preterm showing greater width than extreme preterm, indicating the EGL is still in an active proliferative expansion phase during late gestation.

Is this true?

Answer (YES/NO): NO